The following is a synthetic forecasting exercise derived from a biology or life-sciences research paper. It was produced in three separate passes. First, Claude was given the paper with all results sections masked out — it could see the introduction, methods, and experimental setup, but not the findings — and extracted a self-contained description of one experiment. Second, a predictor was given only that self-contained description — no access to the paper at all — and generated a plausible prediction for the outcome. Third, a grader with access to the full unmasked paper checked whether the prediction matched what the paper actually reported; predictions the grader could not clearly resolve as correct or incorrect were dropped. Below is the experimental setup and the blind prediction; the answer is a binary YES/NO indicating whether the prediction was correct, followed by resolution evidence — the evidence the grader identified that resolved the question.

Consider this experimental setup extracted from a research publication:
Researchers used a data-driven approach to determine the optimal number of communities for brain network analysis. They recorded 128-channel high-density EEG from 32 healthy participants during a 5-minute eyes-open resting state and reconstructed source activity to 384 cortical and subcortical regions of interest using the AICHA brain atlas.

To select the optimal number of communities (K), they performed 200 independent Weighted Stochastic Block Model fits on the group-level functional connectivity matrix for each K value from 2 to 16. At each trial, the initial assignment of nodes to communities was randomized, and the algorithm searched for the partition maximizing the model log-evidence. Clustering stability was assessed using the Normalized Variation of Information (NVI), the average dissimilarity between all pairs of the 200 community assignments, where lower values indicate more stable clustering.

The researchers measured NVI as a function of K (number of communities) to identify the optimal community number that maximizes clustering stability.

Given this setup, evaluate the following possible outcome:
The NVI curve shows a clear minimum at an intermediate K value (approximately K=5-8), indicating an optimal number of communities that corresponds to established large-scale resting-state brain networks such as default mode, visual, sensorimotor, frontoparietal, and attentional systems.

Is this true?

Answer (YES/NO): NO